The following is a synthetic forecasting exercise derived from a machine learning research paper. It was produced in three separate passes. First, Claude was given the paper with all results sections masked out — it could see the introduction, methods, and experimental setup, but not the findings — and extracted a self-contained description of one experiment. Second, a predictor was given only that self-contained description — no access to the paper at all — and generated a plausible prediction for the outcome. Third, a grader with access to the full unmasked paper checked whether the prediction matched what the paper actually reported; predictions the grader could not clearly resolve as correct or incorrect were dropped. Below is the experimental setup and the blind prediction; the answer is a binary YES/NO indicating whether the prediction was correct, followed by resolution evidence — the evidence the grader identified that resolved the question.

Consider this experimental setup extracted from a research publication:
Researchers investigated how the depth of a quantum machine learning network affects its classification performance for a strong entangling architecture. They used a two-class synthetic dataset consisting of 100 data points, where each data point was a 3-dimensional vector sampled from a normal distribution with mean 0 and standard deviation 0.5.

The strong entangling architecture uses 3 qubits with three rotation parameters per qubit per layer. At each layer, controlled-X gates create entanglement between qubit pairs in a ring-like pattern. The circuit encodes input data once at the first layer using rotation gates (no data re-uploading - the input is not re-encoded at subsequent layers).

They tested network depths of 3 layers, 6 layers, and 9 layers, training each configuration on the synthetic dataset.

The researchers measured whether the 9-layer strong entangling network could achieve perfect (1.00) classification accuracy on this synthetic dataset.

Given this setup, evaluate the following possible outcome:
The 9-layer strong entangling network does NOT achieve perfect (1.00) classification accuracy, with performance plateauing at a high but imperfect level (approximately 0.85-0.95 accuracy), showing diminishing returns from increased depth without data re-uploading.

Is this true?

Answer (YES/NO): NO